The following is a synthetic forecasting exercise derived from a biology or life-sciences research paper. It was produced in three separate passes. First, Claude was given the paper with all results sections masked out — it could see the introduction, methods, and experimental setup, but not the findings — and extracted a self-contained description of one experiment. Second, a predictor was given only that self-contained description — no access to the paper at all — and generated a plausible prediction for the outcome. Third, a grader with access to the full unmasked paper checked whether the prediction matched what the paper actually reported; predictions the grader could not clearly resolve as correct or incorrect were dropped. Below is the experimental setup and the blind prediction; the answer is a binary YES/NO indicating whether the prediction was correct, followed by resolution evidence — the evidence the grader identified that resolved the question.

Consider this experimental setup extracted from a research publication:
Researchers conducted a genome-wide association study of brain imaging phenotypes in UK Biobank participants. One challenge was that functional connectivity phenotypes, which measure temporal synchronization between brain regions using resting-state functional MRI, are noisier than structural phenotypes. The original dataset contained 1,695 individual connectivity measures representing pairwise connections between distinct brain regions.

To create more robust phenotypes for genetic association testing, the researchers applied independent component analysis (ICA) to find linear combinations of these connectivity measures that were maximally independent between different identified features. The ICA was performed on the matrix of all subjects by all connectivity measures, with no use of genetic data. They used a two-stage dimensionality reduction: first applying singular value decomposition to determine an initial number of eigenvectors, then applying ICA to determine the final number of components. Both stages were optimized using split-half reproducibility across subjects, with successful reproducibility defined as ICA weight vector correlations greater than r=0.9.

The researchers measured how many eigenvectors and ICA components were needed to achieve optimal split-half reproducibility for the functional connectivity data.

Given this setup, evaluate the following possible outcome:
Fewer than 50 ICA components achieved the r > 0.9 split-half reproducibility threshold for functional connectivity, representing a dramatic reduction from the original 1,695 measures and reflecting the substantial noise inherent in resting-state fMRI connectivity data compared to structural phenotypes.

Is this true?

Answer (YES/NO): YES